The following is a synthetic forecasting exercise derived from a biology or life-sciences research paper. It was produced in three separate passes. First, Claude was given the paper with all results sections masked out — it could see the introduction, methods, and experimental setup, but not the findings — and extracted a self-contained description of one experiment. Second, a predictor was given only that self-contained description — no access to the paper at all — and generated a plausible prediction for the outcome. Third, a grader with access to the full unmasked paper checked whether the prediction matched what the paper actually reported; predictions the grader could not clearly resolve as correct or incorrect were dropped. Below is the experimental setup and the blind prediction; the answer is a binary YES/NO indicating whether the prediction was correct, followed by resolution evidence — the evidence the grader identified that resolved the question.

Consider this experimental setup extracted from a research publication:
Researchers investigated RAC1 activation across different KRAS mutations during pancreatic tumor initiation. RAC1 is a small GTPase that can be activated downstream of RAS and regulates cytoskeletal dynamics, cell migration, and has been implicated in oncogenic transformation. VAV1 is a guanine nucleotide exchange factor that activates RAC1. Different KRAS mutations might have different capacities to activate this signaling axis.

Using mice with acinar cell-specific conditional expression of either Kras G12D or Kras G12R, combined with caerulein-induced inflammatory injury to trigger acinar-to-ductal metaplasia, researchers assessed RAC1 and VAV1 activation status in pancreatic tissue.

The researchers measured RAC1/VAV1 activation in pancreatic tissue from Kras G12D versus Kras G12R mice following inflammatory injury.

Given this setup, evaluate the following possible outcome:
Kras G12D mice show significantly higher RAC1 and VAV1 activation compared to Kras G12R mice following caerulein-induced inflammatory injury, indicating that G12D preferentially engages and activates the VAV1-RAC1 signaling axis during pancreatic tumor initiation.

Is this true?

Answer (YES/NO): YES